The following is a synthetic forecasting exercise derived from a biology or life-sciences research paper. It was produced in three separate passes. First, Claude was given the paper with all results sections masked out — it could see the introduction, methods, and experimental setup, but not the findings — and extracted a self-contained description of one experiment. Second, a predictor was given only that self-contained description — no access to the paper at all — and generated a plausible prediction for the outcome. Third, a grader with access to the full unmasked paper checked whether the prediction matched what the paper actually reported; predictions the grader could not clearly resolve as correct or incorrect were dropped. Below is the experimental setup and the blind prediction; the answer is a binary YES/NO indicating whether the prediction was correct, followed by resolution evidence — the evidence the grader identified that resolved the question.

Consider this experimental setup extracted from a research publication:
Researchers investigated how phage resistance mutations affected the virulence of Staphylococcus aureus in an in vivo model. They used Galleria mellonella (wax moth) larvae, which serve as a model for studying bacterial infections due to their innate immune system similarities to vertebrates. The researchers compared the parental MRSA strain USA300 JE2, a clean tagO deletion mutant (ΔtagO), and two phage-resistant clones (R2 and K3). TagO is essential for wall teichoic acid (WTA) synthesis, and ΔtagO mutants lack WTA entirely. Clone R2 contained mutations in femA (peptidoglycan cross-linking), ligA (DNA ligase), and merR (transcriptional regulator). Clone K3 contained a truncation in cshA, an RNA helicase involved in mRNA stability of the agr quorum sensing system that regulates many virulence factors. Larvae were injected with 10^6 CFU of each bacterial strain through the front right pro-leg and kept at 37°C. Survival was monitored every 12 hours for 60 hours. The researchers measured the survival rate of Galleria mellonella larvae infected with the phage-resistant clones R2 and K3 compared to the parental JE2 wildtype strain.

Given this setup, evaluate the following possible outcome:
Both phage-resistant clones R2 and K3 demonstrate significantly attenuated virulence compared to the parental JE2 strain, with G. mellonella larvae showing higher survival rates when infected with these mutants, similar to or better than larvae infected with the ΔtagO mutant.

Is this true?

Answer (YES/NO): NO